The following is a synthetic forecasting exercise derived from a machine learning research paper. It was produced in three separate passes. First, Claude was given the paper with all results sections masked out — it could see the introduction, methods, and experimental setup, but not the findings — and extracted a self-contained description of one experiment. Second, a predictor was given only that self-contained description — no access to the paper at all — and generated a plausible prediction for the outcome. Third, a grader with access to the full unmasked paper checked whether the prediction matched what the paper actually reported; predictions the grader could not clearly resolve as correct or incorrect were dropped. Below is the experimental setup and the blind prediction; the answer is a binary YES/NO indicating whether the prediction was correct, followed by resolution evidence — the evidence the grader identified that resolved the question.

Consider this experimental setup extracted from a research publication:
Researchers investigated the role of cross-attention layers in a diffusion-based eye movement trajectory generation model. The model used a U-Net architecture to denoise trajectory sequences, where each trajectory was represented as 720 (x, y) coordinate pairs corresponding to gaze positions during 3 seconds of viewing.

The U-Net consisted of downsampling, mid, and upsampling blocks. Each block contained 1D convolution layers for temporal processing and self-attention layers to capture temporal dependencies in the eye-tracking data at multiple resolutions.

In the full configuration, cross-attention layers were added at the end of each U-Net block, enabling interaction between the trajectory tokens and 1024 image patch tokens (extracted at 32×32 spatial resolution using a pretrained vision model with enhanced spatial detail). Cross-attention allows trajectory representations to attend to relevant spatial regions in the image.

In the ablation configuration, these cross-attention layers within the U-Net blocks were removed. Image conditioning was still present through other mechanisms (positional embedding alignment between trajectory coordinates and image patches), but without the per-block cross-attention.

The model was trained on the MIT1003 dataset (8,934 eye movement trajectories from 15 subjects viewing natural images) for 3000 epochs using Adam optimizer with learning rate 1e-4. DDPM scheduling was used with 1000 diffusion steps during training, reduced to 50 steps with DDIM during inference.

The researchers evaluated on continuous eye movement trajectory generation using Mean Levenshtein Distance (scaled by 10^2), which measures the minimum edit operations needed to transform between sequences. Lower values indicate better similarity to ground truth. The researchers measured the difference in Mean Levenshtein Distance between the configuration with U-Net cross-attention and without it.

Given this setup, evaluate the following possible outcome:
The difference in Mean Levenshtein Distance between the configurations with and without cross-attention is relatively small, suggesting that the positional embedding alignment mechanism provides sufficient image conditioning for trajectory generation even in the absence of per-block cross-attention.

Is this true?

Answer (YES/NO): NO